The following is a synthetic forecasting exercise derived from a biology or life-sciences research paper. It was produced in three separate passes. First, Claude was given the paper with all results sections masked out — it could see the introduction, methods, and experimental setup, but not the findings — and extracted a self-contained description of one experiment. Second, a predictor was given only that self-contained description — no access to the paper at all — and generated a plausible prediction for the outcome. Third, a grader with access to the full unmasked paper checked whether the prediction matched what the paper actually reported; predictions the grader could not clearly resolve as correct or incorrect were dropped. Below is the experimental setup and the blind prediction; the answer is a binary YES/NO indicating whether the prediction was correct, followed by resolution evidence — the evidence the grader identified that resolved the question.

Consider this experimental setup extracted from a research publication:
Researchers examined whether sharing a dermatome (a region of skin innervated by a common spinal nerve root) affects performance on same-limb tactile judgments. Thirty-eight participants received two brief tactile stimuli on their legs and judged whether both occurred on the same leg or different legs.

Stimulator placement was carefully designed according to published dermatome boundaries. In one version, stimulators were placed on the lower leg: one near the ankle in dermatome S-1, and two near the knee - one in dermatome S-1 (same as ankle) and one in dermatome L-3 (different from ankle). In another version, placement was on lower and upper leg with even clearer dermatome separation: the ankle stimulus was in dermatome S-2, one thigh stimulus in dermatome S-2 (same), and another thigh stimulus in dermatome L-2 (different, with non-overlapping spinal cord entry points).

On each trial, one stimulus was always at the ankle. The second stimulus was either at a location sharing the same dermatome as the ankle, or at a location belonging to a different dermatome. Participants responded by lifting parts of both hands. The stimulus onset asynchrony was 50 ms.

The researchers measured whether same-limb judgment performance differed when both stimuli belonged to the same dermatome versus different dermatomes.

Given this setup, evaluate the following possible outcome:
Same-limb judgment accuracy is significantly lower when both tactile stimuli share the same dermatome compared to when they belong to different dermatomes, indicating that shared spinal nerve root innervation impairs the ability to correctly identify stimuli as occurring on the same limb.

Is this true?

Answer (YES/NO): NO